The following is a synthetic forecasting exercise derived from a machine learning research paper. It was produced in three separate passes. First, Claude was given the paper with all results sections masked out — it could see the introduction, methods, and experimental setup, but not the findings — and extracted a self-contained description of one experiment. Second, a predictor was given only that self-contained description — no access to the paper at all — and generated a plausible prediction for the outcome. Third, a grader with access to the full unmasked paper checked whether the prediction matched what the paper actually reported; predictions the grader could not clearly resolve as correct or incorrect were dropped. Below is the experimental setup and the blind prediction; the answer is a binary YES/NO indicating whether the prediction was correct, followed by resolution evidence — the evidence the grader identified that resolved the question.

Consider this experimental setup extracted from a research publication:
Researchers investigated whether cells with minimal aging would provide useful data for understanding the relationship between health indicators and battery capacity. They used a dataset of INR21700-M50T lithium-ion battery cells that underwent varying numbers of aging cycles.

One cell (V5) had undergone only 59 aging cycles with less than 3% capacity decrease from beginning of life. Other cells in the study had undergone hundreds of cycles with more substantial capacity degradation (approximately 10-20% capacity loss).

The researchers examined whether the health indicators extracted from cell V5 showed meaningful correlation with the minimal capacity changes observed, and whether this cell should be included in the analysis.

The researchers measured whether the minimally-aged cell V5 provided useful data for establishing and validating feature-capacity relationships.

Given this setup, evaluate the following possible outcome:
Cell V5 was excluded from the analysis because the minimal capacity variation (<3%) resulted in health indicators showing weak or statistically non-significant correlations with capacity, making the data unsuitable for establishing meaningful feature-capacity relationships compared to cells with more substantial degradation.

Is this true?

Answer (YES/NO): NO